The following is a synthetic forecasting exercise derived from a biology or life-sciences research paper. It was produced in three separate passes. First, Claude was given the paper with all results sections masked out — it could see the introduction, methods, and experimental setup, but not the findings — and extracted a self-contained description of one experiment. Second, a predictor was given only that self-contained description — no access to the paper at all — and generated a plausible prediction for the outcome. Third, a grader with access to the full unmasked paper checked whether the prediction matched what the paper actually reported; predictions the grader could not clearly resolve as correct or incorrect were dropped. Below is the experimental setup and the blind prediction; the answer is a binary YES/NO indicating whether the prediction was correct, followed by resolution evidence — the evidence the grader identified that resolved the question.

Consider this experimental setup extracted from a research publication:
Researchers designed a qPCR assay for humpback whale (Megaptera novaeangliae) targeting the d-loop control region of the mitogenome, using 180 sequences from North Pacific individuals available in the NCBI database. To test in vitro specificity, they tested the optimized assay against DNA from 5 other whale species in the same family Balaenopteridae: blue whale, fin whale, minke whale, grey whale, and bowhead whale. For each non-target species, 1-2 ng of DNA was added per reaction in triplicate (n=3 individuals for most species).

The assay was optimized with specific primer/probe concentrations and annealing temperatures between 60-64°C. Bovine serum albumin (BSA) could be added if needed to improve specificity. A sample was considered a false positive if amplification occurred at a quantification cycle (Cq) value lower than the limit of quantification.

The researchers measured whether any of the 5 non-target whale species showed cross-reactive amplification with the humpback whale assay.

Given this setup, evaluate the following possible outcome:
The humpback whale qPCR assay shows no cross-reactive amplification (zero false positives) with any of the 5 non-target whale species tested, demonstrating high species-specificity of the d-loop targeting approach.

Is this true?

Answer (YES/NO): NO